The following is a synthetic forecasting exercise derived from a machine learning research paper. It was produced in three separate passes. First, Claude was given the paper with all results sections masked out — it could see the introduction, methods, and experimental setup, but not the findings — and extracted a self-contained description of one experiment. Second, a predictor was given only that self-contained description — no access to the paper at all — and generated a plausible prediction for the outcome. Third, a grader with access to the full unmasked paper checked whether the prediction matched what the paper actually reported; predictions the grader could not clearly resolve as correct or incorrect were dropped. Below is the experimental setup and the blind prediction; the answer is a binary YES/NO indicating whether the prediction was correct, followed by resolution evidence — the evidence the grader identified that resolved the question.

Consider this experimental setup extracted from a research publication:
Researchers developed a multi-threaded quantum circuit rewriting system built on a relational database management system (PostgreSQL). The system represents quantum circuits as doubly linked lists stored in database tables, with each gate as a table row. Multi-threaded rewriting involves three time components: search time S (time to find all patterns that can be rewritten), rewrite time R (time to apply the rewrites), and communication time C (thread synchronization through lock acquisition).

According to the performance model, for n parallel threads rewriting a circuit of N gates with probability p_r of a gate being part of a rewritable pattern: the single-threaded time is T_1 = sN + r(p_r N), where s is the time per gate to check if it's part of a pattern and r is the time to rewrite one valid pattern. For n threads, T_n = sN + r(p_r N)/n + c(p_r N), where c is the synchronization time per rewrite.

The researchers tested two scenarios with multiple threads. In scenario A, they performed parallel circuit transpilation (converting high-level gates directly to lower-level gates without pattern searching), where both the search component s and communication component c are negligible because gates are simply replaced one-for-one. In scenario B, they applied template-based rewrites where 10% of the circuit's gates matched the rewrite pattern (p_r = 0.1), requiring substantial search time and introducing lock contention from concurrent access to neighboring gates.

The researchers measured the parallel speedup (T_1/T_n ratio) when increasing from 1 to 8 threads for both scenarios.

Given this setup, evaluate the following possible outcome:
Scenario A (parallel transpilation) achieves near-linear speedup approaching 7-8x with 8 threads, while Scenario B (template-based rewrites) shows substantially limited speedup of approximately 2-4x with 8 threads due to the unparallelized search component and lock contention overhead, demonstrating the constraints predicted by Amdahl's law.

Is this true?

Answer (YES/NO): NO